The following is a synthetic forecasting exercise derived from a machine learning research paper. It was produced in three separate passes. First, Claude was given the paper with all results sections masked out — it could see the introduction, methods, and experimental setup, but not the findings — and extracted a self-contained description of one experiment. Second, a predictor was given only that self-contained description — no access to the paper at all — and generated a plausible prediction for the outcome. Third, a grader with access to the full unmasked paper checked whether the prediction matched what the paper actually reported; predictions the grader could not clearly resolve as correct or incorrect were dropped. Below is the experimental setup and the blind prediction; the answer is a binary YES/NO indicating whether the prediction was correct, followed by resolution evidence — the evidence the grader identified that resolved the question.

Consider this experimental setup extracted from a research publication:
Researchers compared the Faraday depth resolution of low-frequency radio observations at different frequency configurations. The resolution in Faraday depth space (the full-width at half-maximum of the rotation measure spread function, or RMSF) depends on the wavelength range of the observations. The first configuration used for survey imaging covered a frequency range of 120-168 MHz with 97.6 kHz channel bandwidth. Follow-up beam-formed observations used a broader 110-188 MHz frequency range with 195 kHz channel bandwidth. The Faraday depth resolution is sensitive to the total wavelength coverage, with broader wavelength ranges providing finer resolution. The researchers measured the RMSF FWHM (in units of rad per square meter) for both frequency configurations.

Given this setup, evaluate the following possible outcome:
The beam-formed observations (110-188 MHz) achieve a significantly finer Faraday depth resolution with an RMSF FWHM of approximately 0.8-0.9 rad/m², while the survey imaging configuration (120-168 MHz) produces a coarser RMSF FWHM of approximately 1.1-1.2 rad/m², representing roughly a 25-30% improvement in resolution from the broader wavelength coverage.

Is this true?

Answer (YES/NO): YES